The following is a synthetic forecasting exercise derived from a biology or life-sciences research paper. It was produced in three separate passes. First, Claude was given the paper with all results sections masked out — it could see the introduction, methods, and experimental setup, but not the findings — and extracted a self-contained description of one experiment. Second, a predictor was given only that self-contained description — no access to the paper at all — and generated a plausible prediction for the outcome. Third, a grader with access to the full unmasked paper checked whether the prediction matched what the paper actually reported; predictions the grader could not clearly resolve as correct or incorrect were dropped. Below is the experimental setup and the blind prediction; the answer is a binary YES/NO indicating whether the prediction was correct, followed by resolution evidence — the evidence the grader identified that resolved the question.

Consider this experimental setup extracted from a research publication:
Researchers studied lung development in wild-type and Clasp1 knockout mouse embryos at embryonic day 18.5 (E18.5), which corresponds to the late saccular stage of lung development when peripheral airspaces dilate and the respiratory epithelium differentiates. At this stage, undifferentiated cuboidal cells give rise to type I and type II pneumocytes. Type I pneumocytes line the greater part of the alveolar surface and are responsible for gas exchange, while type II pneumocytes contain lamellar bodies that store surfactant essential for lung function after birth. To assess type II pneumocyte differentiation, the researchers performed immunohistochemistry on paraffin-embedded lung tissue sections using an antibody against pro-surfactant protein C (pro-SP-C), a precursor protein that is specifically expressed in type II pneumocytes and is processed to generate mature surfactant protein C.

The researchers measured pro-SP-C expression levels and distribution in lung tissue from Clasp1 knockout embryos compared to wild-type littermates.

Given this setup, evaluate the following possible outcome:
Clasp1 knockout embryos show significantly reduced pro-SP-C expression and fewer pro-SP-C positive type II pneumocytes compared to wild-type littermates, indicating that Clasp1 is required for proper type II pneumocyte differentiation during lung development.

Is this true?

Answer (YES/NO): NO